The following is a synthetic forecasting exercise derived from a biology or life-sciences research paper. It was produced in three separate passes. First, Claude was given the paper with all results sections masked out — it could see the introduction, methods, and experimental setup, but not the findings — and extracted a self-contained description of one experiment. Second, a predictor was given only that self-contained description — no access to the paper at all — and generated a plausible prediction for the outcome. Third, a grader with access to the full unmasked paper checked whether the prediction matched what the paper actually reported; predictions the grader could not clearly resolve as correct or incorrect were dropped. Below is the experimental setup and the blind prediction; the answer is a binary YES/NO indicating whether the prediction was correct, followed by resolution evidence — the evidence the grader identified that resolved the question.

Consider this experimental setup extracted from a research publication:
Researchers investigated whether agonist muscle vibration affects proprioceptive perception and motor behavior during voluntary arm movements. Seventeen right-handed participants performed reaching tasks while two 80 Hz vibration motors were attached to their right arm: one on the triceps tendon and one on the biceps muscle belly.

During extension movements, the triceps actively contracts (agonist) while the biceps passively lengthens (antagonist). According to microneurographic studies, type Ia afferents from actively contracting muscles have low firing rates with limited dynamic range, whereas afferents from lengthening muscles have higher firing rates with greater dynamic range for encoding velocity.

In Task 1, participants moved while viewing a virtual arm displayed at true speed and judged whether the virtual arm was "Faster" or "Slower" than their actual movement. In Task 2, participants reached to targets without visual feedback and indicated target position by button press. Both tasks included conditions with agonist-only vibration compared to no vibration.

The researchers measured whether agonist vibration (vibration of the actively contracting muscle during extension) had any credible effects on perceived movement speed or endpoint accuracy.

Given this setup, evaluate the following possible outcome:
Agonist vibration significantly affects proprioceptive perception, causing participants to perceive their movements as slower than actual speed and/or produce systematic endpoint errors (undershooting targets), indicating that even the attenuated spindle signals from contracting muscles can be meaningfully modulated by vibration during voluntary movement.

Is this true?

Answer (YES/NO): NO